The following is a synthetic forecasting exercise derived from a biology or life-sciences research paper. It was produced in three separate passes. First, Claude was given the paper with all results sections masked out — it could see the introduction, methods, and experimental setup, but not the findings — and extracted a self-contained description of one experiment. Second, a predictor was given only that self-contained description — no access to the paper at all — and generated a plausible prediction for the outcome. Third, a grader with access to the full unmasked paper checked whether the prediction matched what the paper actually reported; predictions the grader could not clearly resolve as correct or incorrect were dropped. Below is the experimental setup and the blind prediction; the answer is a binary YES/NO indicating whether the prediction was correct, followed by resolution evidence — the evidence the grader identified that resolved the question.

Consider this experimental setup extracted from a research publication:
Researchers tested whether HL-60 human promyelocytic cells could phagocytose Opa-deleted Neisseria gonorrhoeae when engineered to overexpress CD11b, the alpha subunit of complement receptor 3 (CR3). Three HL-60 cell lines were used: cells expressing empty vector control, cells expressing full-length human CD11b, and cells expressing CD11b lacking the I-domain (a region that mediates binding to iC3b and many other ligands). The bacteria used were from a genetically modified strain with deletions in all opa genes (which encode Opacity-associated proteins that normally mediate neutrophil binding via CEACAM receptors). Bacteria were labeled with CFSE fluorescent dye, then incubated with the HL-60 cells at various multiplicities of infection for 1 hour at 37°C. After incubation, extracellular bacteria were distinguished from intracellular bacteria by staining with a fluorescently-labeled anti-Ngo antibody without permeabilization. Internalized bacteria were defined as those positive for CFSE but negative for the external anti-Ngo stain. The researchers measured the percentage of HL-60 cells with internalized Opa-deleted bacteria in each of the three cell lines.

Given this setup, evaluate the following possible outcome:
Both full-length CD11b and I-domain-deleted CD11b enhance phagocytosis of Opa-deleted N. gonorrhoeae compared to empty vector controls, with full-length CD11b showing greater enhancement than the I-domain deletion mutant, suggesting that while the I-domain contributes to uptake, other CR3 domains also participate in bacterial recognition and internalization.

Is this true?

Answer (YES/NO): NO